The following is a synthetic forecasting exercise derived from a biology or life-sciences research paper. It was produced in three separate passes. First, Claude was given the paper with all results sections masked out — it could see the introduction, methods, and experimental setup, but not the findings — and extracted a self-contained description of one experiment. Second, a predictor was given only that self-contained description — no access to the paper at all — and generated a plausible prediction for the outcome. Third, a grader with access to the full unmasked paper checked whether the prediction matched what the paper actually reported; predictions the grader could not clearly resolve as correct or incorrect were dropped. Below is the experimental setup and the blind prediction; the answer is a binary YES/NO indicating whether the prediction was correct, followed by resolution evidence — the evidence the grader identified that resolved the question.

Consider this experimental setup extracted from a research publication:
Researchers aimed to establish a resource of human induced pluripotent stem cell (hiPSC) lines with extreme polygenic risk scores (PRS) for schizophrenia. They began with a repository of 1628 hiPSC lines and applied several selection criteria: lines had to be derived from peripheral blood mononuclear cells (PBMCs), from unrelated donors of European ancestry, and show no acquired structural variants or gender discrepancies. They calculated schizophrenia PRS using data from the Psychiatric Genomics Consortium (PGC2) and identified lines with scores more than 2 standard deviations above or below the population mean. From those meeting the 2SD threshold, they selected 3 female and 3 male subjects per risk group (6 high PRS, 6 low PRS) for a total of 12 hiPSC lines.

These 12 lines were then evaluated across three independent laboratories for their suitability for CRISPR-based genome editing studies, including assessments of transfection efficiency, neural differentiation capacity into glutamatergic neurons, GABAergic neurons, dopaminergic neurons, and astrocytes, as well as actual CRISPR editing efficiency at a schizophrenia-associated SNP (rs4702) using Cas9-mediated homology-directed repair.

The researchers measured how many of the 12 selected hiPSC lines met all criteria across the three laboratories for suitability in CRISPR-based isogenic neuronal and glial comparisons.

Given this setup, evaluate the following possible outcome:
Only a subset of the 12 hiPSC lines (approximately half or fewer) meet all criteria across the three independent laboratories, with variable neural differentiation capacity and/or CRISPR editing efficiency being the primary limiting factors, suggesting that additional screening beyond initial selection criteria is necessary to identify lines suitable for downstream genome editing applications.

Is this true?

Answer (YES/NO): NO